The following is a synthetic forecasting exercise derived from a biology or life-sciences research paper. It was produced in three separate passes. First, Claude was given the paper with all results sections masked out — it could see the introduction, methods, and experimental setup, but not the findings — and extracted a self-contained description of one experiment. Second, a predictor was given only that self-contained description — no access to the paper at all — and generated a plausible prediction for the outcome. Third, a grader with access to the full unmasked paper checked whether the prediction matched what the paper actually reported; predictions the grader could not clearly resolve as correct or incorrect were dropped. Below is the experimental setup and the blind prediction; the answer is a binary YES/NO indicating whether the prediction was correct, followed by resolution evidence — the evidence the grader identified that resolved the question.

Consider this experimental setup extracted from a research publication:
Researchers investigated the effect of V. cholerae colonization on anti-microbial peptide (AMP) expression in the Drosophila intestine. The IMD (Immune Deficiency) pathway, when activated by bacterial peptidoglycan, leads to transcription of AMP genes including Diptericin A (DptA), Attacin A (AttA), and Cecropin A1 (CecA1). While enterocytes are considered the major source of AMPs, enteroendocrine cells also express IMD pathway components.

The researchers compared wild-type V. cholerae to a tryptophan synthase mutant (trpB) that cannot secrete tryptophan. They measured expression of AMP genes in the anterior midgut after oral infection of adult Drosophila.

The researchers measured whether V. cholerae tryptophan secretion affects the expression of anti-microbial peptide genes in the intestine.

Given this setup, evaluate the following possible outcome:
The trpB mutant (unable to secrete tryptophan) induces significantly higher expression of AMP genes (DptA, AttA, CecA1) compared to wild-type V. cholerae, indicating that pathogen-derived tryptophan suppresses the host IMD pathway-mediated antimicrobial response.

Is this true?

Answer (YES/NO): NO